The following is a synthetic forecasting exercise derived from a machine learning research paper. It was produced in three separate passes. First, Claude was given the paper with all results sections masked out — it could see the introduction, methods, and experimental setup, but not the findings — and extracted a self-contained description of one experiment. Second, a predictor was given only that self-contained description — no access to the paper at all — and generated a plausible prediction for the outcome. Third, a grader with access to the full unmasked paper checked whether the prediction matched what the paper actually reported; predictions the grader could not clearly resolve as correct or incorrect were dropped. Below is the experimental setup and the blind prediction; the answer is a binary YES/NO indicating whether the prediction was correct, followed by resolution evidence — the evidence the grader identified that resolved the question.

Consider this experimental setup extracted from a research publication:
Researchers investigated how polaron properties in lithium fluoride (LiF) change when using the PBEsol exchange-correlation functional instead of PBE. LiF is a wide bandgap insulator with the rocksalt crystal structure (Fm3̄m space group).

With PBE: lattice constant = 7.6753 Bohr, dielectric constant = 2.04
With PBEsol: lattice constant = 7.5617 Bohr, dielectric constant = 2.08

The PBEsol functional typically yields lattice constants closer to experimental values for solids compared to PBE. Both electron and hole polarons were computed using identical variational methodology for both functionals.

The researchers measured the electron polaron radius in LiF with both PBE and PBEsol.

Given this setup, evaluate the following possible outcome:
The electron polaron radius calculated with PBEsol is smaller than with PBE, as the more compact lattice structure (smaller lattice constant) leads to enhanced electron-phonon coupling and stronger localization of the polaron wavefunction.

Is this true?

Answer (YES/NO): NO